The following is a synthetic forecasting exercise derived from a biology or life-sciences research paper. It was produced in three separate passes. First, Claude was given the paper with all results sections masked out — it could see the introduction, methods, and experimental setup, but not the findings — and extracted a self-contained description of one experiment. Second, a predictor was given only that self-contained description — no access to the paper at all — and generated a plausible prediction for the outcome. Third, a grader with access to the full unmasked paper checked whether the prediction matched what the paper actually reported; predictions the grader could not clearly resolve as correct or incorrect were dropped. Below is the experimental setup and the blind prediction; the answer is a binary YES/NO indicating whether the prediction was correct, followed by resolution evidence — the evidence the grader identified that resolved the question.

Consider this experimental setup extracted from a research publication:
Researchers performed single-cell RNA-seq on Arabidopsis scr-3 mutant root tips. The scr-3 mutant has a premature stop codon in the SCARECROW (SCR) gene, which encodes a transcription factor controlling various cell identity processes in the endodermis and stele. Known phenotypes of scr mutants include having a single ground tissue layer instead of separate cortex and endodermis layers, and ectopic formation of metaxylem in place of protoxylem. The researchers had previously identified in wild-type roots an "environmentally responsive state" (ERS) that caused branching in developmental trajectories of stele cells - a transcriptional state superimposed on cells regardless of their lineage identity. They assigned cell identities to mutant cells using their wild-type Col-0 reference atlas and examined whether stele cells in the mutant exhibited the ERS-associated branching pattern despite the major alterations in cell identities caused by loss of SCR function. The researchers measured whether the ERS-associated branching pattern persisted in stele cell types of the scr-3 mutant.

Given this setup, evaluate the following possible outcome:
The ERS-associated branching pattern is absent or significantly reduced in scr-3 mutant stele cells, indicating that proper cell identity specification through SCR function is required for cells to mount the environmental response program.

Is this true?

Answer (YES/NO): NO